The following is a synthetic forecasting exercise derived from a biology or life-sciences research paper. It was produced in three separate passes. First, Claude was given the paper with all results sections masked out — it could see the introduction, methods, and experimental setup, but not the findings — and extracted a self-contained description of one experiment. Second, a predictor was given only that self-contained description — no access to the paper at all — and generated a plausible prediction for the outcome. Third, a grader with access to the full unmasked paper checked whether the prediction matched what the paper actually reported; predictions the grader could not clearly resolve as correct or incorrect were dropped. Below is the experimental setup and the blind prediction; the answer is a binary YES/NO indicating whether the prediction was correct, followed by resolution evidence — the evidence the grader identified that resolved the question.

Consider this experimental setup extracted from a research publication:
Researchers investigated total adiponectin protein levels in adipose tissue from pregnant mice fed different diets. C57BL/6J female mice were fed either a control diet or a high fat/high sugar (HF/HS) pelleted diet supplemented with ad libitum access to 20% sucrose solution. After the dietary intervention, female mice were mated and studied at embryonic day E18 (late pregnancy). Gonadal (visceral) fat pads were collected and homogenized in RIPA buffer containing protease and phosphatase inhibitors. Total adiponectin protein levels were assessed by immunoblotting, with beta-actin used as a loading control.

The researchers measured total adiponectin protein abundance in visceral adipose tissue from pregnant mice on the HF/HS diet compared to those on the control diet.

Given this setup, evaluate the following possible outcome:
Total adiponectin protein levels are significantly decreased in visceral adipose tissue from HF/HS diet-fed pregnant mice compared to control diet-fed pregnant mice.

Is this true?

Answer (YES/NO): YES